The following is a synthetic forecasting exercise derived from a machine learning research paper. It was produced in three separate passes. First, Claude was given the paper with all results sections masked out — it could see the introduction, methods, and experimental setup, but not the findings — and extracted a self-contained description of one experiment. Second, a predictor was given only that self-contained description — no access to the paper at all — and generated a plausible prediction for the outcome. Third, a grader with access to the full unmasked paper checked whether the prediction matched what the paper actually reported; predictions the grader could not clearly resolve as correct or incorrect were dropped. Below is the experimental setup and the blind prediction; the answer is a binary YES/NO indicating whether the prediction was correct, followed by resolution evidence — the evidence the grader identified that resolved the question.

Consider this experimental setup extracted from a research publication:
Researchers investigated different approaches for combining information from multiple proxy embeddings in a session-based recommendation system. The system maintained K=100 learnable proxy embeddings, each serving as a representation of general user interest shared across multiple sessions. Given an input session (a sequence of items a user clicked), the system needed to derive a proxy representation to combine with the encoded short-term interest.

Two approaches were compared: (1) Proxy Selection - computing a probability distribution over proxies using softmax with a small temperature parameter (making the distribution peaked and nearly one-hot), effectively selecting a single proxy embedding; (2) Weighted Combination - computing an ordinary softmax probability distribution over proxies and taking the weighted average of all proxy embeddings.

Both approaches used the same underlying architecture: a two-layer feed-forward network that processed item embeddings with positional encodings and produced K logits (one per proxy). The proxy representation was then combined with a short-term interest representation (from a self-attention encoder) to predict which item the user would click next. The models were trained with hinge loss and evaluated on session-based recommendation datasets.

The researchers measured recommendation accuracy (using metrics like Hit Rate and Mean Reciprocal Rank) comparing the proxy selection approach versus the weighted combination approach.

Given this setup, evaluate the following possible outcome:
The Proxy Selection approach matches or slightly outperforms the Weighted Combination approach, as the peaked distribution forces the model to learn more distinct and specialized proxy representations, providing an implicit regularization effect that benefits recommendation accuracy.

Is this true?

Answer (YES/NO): NO